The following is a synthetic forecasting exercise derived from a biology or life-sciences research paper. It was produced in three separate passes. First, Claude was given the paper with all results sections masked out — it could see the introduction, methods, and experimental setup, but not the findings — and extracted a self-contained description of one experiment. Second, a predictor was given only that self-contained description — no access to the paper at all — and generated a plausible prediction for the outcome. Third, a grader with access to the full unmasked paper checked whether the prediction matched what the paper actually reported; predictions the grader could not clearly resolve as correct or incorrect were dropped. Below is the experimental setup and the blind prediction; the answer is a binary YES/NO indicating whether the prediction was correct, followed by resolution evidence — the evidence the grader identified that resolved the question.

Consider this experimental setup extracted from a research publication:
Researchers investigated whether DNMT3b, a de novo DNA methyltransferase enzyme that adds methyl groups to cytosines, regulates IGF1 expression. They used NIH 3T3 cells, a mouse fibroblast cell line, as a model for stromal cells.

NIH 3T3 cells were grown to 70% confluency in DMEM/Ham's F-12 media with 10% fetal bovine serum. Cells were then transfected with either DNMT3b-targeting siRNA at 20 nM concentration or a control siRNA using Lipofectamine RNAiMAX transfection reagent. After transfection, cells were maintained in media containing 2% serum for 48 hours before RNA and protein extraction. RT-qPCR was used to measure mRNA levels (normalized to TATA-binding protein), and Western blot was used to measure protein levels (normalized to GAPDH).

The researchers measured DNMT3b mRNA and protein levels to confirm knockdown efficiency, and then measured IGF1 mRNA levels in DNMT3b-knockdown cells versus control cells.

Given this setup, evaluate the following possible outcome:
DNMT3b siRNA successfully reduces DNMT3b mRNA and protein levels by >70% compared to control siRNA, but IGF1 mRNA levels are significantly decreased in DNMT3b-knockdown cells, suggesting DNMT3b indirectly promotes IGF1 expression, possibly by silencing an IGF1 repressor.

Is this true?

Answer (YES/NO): NO